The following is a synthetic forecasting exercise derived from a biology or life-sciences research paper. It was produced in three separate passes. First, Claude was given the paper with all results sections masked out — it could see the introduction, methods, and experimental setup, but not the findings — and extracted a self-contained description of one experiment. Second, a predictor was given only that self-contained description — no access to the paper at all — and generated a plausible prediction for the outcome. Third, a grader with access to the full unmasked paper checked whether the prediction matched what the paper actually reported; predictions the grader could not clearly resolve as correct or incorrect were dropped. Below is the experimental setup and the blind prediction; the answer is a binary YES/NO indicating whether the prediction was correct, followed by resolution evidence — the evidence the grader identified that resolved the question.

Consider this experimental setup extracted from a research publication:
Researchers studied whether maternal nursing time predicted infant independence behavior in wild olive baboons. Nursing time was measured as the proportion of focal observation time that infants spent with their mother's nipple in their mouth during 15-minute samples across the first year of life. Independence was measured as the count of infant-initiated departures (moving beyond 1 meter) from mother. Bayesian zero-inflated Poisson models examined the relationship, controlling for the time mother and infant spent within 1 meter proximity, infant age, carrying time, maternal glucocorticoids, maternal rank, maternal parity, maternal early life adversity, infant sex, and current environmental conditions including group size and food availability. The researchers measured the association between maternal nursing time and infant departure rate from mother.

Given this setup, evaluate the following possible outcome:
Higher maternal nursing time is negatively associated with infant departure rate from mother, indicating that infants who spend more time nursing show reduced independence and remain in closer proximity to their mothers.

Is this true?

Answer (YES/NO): YES